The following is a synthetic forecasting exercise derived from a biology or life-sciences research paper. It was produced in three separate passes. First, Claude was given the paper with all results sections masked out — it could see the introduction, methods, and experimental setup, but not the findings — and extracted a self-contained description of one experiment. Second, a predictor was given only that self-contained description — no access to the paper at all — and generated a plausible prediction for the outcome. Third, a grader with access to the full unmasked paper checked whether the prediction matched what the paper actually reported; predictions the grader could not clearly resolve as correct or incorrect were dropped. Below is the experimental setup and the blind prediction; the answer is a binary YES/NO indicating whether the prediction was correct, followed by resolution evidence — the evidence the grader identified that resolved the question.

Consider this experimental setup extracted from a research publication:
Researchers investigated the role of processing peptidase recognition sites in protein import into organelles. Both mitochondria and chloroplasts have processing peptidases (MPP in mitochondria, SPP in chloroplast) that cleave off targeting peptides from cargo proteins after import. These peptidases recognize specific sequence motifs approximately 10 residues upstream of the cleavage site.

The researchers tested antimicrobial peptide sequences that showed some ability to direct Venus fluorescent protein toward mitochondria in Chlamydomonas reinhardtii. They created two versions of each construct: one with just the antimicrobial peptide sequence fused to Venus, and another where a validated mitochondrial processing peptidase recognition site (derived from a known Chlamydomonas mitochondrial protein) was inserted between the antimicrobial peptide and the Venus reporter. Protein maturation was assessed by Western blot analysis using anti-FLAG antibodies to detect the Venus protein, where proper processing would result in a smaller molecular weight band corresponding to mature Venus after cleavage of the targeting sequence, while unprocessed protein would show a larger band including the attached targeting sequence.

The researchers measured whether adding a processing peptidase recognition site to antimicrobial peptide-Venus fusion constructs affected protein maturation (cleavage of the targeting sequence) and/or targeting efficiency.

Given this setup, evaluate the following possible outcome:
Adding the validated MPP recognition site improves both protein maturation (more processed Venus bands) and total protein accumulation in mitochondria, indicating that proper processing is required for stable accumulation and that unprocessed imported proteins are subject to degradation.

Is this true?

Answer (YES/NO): NO